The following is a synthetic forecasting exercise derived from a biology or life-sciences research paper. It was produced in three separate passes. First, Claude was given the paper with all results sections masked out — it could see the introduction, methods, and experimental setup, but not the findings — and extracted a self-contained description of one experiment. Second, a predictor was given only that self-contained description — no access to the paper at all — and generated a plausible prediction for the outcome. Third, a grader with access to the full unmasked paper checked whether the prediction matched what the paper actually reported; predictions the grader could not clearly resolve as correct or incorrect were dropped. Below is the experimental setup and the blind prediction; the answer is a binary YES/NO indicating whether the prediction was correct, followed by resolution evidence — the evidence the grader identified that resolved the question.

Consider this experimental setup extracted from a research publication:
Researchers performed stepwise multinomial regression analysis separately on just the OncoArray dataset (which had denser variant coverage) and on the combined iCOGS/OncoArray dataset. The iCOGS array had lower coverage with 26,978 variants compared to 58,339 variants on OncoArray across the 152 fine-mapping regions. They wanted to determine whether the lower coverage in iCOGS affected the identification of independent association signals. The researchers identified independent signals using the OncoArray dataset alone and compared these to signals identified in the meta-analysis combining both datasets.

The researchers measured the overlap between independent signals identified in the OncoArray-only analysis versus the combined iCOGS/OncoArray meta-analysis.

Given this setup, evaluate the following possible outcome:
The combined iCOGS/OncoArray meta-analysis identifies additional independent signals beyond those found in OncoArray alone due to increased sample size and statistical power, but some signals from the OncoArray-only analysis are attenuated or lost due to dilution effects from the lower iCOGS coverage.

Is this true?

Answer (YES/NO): NO